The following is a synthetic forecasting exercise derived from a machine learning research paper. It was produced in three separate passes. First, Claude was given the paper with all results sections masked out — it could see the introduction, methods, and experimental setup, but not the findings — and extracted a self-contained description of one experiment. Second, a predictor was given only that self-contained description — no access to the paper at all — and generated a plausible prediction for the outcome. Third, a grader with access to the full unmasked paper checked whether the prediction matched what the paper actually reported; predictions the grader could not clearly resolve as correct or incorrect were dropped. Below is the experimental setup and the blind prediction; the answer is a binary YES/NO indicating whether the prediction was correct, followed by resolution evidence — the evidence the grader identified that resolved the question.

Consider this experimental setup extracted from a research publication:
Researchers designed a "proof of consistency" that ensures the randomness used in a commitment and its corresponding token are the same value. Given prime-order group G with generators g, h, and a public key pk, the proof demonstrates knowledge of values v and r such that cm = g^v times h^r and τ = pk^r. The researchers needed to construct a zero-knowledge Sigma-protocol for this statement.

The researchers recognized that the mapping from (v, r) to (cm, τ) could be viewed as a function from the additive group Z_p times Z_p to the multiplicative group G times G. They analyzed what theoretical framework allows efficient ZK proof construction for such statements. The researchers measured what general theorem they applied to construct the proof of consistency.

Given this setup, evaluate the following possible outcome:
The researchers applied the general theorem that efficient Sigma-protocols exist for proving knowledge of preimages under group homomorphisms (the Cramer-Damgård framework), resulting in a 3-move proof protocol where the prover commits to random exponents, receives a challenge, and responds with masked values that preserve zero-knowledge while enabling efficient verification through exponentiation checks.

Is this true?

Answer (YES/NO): NO